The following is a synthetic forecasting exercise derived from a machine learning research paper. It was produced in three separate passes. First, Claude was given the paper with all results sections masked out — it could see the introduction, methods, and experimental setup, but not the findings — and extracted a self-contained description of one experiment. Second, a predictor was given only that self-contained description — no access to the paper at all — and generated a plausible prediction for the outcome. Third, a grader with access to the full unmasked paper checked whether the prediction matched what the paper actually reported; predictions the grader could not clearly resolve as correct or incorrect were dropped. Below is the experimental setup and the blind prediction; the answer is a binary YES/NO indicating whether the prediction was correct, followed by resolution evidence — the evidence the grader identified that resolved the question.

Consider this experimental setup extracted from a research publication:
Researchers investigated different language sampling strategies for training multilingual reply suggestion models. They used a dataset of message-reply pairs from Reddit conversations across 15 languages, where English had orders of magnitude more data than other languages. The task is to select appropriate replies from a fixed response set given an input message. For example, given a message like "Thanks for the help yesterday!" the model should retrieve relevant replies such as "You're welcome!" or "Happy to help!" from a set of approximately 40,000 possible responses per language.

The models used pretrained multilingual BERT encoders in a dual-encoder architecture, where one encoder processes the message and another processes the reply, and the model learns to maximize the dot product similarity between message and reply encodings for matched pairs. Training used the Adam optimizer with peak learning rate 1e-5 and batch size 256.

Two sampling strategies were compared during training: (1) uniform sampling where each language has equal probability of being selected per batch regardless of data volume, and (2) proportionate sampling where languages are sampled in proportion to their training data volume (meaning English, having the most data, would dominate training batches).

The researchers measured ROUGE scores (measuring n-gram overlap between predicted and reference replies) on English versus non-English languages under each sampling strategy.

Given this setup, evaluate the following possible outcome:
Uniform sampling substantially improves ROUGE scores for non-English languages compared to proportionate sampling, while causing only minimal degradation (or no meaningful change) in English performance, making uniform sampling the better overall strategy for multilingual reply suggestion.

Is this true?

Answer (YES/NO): NO